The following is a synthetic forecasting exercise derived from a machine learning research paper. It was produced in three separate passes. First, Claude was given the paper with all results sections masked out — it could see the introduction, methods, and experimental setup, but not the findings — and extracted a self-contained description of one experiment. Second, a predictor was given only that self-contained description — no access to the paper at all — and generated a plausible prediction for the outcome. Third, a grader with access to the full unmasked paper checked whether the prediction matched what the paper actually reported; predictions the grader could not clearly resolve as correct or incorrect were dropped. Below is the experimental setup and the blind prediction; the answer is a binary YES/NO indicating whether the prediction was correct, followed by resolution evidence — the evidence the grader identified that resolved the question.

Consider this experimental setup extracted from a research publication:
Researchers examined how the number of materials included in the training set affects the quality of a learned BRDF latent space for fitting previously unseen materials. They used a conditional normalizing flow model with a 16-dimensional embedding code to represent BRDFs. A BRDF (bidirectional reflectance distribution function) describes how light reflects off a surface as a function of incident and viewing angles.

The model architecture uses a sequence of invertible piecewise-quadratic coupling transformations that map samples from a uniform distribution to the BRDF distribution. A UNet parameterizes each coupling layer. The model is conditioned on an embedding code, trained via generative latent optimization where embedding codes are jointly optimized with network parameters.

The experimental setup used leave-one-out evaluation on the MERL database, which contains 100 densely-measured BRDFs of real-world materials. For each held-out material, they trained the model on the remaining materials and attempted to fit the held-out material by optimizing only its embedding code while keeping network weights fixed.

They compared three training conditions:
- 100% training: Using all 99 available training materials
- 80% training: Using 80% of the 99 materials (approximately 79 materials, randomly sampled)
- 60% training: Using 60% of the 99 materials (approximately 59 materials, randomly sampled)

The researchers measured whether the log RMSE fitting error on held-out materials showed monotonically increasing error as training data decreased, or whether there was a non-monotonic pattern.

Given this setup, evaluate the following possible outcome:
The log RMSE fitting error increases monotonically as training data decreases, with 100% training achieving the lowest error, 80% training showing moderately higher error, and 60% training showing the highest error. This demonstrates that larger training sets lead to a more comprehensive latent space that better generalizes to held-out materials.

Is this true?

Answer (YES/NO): NO